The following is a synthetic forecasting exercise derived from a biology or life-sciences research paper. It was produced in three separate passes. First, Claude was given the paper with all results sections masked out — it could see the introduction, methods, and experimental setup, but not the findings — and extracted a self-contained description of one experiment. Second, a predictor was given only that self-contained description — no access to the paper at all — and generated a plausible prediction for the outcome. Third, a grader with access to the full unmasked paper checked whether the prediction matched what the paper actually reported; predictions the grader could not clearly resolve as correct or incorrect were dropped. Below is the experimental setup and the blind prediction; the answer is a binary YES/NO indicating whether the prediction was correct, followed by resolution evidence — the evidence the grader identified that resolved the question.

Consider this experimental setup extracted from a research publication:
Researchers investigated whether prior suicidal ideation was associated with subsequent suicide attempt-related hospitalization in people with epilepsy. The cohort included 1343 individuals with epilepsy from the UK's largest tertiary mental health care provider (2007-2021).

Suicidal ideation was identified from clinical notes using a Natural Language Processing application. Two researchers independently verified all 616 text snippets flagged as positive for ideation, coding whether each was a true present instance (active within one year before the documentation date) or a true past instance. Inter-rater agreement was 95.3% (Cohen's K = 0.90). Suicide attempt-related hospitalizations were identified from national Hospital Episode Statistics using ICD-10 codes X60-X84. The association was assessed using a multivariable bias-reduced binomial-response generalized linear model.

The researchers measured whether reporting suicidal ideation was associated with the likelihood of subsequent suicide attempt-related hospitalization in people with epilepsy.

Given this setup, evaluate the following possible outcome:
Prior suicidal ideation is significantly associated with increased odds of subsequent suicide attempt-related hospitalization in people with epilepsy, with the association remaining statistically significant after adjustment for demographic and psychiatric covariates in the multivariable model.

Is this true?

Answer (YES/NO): NO